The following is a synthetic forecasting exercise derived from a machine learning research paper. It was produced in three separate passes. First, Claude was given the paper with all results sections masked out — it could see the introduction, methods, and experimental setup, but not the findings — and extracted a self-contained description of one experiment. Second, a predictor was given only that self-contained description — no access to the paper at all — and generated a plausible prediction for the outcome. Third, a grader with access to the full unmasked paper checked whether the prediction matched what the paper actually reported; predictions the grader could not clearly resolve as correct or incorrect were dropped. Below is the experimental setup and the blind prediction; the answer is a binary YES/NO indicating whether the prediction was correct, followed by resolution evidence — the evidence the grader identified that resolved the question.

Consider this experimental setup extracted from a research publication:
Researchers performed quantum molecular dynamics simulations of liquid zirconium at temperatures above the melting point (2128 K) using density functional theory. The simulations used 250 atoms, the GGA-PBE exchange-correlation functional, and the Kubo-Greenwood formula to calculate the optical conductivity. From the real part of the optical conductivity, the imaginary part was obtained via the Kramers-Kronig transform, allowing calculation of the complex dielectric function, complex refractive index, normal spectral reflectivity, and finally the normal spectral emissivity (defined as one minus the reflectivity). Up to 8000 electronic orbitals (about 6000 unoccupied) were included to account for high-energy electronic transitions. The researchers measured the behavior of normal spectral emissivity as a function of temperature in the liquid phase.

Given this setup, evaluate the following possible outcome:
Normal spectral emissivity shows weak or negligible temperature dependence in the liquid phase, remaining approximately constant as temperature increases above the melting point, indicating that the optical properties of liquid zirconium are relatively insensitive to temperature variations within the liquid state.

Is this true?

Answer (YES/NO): YES